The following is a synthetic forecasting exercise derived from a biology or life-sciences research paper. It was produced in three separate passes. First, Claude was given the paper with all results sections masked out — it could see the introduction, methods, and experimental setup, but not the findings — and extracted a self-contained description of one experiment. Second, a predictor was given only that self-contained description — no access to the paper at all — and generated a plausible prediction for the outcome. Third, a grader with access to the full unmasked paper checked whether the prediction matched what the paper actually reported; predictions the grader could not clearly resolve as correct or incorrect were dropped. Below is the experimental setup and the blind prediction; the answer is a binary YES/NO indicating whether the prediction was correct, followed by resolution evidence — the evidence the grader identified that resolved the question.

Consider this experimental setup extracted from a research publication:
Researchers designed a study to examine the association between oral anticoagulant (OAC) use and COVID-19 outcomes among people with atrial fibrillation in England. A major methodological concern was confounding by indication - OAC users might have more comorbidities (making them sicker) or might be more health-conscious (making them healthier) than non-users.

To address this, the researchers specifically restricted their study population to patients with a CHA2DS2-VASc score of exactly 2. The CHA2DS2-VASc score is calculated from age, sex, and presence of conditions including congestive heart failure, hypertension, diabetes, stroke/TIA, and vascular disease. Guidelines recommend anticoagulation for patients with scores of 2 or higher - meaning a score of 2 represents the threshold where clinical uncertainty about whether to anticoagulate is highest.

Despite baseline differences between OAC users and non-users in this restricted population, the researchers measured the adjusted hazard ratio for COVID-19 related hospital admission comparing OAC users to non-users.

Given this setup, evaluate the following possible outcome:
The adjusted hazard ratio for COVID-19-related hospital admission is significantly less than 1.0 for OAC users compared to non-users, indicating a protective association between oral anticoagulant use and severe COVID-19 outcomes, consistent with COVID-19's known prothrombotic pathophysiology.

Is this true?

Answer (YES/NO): NO